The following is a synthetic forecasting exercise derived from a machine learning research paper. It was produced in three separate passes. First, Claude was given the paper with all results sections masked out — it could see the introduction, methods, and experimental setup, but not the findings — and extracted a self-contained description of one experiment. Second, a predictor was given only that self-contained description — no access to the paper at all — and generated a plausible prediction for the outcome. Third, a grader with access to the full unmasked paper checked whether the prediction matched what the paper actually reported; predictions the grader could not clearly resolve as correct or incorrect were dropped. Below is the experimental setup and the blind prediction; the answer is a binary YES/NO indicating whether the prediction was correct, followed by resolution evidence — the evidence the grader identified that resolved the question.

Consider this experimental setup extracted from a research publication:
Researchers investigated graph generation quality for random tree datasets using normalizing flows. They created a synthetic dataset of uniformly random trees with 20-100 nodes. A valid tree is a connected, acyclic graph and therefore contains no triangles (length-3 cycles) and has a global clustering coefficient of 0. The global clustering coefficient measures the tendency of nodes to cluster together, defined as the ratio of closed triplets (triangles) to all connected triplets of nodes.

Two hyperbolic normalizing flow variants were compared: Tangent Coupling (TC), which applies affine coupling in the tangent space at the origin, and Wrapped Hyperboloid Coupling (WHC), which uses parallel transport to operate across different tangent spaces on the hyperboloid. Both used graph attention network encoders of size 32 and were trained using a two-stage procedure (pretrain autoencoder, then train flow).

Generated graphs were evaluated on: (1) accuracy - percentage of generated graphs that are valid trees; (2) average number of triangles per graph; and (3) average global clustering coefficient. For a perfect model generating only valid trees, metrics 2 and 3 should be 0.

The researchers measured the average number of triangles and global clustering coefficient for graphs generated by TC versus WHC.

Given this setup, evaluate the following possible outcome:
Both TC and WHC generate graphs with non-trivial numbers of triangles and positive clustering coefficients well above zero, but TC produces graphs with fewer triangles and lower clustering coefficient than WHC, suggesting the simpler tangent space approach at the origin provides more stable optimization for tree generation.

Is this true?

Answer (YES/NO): NO